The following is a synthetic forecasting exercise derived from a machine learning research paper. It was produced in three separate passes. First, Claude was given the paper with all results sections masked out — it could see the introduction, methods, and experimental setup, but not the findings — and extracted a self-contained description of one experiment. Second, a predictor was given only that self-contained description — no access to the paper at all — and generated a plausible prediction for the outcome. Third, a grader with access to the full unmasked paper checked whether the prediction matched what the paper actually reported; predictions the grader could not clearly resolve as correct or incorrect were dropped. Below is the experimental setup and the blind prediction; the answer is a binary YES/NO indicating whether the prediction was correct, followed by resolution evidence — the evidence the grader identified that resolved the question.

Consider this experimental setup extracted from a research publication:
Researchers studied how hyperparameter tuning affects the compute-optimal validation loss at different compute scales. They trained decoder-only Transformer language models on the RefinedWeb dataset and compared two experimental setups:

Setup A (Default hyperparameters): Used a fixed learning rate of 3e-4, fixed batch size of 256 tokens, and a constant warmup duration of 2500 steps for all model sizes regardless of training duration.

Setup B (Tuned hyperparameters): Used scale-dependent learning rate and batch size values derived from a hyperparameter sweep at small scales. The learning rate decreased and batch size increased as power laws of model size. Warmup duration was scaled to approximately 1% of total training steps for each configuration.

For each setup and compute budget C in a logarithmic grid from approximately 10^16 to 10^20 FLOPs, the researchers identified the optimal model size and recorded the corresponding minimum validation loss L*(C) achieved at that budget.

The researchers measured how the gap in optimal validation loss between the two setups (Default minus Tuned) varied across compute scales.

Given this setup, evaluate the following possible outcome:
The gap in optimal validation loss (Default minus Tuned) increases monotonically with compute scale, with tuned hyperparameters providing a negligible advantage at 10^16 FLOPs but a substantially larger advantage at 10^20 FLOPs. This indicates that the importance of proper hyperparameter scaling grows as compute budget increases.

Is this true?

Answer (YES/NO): NO